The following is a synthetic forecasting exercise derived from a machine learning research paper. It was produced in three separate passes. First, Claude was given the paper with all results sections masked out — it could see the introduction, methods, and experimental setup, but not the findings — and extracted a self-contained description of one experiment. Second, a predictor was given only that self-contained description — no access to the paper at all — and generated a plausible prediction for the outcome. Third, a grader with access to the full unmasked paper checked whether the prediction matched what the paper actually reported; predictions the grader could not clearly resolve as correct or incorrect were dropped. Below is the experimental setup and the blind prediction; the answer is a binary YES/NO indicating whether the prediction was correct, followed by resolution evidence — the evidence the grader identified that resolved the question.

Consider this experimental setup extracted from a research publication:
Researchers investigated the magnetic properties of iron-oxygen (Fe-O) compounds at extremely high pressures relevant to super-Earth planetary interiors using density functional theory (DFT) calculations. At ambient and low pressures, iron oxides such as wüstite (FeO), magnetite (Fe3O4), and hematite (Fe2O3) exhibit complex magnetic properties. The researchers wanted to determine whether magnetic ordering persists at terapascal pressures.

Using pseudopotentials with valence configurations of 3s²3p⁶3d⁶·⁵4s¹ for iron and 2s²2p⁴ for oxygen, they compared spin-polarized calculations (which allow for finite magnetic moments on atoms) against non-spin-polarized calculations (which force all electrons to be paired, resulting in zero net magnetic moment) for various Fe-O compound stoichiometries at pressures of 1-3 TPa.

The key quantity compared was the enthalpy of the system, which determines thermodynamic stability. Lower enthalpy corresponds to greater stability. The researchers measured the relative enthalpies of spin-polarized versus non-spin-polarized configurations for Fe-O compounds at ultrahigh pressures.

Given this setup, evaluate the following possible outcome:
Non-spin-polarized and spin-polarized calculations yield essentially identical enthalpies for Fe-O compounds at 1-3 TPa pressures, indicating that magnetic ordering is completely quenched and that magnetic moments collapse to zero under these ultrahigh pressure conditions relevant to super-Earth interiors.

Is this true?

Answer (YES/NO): NO